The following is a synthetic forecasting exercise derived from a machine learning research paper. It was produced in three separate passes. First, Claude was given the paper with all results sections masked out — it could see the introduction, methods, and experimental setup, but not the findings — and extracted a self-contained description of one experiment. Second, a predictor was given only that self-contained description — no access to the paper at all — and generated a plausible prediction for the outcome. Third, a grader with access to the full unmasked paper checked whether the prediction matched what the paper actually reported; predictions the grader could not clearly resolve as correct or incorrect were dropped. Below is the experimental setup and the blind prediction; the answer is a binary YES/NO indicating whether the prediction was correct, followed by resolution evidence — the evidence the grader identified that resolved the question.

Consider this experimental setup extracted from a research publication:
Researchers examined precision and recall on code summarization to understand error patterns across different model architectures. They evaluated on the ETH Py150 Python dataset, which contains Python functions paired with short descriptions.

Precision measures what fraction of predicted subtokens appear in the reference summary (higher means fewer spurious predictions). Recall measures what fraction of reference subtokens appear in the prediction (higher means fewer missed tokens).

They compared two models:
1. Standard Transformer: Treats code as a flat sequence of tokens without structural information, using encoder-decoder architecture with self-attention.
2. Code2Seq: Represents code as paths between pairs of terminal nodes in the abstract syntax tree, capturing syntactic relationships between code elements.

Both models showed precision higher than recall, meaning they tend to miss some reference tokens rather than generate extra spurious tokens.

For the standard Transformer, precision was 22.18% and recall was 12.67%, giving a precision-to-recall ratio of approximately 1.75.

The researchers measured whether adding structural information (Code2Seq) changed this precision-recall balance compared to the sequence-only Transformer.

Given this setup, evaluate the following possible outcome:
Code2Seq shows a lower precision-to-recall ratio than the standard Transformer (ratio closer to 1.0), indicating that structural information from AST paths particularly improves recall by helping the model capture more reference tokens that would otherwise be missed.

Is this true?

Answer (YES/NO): YES